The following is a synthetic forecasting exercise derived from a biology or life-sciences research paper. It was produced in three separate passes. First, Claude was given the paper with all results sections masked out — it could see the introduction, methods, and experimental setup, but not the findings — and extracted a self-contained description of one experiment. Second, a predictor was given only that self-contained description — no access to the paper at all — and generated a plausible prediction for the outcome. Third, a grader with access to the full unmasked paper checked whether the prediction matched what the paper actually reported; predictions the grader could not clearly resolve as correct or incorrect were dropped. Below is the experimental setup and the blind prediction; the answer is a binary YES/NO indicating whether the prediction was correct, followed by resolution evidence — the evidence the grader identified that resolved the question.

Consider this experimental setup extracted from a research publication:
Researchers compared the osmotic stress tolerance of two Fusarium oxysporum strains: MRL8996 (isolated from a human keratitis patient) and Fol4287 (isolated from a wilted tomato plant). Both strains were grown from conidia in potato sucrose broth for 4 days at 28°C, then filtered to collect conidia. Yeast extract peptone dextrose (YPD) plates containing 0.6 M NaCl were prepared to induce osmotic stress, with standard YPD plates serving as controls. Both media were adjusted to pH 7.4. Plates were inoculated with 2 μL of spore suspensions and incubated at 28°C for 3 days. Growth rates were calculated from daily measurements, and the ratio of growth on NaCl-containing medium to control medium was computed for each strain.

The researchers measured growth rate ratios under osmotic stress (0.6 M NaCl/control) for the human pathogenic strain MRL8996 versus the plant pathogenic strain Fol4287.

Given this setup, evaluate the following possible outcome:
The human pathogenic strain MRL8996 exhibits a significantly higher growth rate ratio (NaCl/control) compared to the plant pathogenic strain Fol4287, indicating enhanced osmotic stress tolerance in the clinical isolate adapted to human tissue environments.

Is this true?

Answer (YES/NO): NO